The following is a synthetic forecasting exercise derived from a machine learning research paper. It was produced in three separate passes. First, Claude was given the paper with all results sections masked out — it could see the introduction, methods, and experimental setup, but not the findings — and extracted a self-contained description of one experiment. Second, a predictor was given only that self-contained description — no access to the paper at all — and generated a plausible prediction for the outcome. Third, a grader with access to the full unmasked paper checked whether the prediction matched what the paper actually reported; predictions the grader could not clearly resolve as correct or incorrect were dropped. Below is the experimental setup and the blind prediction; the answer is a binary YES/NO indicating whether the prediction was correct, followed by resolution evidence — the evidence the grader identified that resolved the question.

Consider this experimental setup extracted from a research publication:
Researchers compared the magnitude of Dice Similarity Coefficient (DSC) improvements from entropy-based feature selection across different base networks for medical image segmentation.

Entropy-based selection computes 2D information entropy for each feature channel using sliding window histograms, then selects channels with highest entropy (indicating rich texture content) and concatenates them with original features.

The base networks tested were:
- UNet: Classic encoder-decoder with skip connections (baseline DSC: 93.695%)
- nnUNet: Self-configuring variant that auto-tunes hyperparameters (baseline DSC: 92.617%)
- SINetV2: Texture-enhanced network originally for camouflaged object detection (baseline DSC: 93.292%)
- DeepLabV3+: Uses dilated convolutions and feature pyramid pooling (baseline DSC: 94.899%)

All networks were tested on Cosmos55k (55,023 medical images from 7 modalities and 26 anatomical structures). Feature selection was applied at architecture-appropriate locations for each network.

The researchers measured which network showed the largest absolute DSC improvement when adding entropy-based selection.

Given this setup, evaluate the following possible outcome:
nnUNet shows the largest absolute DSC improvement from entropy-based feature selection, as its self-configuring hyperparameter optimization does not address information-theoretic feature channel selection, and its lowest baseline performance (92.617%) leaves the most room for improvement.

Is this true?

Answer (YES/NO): NO